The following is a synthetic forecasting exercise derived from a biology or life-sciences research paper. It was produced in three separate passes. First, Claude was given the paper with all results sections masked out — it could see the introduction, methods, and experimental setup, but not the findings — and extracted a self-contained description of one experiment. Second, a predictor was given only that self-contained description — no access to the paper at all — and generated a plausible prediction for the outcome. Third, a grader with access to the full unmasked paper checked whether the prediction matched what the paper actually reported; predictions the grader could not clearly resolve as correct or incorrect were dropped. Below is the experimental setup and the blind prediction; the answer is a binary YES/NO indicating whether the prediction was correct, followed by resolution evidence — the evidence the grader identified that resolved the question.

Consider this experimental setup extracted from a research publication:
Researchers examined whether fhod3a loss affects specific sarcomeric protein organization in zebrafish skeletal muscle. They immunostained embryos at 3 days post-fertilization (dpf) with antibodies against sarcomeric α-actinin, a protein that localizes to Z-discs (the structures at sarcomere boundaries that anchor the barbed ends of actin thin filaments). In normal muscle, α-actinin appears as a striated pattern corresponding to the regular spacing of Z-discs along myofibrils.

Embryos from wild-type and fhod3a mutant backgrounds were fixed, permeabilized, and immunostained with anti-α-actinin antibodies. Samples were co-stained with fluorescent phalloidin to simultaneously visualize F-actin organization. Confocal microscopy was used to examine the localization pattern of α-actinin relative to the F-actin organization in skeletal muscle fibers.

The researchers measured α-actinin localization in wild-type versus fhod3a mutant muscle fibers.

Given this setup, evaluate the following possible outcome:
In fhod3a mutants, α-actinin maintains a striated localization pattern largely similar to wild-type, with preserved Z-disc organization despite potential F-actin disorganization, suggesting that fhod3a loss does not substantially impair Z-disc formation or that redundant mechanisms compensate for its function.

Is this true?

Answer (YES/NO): NO